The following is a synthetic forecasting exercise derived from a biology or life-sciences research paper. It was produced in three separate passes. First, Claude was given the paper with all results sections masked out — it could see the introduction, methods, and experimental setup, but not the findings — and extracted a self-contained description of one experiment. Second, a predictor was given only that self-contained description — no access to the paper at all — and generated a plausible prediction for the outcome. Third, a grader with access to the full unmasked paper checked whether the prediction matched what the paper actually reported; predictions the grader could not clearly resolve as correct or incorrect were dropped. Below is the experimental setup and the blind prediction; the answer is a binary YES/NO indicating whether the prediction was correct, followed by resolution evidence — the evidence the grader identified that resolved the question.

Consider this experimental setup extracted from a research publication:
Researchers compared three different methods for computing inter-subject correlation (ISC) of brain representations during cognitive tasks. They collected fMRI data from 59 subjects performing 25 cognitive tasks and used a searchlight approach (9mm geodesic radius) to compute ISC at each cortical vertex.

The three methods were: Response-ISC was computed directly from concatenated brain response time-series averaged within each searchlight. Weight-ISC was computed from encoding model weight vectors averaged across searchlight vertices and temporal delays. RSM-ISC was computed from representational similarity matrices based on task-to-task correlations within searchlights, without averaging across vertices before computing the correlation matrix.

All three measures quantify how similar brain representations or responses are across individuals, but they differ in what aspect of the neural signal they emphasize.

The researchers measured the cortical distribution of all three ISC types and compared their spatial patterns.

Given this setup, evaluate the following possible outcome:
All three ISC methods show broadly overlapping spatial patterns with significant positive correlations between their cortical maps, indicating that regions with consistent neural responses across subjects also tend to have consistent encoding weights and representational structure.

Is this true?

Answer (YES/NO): NO